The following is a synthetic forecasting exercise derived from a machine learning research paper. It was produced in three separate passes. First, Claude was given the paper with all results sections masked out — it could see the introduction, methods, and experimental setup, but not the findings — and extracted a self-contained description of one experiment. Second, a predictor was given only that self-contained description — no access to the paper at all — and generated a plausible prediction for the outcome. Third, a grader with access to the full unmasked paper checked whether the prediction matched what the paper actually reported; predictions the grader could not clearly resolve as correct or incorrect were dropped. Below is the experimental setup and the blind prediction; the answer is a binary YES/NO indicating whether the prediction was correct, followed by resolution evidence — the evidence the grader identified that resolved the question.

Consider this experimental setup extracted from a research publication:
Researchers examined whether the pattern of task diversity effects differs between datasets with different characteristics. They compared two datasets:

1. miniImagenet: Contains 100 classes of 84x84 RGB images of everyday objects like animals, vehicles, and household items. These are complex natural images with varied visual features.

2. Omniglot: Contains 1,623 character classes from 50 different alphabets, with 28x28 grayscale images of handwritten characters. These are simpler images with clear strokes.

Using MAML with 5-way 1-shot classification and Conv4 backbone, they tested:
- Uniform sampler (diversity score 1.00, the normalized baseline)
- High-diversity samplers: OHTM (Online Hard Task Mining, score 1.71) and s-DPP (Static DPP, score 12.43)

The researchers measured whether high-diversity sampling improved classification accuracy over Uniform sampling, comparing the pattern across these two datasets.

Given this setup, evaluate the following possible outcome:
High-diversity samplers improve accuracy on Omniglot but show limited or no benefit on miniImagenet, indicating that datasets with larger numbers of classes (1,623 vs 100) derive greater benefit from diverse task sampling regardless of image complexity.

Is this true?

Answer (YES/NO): NO